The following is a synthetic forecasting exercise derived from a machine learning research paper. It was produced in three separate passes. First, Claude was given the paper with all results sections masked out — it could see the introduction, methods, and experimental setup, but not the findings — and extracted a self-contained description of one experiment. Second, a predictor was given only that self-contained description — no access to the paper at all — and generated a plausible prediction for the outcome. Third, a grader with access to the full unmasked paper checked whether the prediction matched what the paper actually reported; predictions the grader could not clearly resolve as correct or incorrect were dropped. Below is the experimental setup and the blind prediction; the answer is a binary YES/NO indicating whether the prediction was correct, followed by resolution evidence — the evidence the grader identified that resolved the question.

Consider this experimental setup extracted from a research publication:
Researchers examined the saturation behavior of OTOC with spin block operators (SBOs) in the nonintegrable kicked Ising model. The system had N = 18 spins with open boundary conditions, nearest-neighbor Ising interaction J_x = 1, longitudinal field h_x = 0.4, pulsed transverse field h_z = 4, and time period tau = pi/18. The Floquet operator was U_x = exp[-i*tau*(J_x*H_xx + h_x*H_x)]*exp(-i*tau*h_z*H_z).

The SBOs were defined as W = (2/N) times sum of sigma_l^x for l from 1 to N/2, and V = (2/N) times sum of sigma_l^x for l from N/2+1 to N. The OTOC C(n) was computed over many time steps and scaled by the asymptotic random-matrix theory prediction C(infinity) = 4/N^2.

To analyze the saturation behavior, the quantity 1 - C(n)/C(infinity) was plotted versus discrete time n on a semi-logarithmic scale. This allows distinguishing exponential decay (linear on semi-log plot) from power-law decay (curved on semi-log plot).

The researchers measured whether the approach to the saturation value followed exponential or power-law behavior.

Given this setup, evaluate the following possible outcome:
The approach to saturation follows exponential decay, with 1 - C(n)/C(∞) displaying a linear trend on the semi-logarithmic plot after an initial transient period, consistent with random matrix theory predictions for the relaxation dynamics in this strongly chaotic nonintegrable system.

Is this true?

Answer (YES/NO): YES